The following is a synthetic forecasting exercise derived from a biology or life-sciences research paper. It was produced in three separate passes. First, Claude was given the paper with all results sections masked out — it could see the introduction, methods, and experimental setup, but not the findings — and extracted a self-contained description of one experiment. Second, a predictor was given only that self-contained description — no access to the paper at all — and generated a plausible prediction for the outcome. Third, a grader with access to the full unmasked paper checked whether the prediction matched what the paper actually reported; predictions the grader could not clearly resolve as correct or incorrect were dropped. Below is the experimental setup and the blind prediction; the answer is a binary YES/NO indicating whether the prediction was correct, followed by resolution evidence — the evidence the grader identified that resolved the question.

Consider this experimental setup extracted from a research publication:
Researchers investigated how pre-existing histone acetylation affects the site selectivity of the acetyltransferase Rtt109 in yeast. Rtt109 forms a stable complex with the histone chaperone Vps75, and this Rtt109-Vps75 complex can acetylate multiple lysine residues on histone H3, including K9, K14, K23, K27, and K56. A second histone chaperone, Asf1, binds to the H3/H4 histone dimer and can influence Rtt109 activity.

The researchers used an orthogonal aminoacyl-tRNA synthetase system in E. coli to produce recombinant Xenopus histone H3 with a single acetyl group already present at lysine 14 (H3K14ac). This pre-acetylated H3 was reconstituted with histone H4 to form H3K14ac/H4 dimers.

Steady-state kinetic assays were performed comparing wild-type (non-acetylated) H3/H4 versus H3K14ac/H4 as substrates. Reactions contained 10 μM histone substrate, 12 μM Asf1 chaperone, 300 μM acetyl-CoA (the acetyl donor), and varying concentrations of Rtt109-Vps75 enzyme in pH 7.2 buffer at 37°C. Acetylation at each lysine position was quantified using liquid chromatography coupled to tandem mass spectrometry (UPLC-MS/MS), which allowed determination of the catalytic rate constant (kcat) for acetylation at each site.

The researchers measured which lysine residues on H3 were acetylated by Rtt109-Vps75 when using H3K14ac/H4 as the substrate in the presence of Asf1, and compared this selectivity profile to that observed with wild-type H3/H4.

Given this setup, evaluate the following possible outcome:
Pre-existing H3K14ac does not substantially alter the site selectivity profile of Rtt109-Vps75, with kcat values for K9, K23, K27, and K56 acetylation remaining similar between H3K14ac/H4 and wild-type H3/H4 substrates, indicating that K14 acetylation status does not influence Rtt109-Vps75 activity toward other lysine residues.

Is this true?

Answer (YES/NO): NO